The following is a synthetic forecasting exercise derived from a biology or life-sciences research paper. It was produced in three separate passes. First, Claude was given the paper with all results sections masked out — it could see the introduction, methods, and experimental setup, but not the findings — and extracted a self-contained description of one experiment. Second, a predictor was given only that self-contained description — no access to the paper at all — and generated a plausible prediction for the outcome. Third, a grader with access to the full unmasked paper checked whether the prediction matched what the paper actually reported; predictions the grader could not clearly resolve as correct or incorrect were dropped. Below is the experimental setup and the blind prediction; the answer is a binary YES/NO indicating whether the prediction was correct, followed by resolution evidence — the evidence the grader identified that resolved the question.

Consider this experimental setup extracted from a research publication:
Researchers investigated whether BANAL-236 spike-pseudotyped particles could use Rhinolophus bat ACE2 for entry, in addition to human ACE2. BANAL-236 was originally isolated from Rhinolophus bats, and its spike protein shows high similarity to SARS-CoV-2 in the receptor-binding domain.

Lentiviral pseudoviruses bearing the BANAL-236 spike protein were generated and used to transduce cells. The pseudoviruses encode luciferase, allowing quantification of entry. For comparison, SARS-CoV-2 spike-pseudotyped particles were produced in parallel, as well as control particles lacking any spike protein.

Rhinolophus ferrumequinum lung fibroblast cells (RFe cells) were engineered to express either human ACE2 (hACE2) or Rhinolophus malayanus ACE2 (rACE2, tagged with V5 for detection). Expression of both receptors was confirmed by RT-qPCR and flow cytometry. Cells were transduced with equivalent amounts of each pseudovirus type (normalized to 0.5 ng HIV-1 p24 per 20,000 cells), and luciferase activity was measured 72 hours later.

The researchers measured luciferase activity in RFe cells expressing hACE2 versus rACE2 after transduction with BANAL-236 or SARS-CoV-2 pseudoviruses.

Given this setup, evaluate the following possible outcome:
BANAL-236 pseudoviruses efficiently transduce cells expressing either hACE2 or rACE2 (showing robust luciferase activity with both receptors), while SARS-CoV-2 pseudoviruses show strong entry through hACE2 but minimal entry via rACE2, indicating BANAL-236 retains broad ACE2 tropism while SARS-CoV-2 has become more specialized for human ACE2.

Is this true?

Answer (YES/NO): NO